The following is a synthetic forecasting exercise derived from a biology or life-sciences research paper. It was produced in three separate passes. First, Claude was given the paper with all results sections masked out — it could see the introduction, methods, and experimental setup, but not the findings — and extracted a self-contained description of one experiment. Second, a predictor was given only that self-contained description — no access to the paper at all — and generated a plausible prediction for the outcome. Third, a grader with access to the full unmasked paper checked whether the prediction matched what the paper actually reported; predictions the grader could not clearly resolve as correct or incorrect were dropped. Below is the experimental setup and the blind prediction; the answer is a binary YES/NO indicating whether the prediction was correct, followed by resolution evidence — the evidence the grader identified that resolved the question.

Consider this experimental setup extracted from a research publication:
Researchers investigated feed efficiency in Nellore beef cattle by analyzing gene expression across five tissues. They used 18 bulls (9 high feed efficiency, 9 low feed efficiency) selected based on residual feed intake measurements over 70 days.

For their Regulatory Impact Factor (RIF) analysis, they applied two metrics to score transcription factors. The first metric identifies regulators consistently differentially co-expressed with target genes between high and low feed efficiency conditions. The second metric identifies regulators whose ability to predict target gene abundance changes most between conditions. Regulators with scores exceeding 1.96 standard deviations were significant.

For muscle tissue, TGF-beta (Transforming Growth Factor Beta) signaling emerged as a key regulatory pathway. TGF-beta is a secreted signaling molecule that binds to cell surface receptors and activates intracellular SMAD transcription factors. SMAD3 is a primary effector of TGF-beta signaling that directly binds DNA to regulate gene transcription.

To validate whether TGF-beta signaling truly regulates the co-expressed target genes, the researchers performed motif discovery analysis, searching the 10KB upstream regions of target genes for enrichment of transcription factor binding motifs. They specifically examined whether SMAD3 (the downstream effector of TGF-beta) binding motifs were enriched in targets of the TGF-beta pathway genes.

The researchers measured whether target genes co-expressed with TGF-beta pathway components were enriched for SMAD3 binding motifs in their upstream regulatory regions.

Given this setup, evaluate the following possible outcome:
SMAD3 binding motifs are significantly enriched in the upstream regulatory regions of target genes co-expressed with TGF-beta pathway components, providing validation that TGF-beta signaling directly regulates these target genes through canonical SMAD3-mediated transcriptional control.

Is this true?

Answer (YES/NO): NO